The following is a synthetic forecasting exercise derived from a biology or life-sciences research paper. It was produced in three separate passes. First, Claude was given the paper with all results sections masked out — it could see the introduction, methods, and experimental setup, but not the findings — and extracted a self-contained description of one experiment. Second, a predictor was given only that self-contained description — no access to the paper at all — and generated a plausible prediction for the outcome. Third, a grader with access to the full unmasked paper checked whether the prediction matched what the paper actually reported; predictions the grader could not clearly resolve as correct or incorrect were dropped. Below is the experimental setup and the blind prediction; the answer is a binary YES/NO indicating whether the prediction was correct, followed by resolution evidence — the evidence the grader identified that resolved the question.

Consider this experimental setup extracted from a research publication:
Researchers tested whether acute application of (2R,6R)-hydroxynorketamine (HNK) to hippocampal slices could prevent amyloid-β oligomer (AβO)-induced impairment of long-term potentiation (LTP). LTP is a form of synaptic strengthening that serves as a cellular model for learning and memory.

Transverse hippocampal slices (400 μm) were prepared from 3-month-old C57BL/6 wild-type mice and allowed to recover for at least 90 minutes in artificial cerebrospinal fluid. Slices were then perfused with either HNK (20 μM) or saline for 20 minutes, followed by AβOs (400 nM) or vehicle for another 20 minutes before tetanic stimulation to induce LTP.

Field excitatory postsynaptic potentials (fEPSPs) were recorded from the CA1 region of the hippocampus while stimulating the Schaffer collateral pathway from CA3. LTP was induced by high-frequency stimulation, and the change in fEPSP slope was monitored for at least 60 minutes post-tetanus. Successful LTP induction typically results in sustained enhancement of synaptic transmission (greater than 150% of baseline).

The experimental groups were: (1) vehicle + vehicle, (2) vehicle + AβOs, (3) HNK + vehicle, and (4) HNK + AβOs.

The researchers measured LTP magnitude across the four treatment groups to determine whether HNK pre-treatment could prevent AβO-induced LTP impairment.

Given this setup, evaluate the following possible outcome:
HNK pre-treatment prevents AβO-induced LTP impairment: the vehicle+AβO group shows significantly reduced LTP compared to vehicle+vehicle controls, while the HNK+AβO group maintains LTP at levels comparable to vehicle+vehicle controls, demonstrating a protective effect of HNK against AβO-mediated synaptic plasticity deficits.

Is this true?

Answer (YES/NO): YES